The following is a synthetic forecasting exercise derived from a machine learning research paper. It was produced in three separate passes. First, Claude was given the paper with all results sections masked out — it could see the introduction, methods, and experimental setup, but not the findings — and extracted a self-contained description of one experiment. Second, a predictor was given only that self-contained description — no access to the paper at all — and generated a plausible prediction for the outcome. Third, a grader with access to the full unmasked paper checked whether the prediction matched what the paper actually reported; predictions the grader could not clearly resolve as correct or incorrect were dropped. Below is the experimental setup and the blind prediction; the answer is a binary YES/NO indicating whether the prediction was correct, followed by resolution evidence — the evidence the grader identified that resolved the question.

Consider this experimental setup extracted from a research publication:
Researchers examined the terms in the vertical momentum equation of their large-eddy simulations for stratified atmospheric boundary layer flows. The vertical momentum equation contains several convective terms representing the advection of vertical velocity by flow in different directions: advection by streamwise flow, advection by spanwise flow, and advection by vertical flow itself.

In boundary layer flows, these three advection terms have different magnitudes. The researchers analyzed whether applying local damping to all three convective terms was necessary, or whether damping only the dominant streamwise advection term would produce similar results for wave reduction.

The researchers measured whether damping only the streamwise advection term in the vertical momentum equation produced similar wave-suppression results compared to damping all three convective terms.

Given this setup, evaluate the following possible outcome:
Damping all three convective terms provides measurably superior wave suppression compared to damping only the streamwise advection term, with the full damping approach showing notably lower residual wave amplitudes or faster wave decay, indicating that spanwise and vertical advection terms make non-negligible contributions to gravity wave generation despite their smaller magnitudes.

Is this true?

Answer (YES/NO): NO